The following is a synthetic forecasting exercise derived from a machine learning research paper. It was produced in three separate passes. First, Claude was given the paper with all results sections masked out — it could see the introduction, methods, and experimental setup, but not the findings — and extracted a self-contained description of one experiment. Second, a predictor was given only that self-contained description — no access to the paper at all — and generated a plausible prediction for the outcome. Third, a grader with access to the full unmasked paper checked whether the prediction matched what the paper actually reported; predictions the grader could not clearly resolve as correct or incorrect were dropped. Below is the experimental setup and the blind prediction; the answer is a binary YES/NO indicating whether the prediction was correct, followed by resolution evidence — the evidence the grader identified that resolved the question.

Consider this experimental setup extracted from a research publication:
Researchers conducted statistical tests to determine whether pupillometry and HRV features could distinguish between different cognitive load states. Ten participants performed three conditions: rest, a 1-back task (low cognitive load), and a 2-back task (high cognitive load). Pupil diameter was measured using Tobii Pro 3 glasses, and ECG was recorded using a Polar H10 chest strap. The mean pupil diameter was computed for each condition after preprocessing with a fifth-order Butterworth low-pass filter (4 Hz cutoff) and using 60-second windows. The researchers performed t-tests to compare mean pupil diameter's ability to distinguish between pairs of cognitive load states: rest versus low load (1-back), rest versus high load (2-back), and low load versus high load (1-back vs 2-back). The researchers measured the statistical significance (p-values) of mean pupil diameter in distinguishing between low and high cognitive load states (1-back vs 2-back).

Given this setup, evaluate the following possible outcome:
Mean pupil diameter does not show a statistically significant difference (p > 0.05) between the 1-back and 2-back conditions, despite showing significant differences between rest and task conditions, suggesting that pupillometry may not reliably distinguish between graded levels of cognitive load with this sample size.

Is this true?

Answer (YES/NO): YES